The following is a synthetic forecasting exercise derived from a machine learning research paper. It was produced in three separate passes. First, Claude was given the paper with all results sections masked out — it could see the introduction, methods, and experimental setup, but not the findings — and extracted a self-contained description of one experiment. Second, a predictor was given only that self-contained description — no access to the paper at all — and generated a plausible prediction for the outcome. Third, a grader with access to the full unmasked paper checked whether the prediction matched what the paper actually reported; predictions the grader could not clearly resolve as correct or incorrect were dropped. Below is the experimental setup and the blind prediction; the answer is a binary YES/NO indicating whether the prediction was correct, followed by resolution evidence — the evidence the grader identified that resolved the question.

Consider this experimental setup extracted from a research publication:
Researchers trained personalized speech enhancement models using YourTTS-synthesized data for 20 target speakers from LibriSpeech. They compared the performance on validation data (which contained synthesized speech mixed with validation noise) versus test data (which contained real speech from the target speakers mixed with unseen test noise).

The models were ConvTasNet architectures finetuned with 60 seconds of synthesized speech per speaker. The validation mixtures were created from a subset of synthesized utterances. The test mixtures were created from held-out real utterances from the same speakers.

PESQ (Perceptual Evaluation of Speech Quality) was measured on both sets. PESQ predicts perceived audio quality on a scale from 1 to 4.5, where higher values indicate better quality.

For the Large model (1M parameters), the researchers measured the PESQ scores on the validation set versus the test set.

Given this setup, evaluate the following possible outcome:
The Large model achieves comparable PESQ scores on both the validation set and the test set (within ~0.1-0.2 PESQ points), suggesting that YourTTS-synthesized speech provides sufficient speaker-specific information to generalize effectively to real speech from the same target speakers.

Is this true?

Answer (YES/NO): NO